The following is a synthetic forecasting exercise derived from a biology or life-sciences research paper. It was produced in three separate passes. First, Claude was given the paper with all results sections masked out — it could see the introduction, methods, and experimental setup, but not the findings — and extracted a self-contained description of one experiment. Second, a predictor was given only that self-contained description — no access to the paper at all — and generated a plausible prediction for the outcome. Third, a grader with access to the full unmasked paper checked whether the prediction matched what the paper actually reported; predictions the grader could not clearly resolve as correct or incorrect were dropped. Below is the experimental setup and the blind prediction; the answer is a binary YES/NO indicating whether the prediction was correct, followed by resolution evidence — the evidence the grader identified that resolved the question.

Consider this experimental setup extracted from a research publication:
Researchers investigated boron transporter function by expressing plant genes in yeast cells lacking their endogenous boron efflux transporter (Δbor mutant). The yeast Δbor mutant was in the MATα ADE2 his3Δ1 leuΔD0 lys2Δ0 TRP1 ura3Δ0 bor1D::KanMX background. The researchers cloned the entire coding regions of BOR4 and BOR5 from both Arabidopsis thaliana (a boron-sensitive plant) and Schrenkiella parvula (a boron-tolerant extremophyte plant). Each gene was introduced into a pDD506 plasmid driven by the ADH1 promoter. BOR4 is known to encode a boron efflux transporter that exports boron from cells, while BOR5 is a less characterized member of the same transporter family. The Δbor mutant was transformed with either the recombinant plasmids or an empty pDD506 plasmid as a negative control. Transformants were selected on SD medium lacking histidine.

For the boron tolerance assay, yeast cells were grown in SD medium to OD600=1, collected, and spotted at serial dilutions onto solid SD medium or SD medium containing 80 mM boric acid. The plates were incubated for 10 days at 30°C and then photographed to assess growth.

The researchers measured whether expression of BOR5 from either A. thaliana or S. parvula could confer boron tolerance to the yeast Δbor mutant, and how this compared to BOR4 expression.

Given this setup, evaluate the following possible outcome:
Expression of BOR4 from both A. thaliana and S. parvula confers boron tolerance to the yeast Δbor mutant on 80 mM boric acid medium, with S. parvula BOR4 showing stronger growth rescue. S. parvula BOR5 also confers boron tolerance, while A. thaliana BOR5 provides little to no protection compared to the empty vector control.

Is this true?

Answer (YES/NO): NO